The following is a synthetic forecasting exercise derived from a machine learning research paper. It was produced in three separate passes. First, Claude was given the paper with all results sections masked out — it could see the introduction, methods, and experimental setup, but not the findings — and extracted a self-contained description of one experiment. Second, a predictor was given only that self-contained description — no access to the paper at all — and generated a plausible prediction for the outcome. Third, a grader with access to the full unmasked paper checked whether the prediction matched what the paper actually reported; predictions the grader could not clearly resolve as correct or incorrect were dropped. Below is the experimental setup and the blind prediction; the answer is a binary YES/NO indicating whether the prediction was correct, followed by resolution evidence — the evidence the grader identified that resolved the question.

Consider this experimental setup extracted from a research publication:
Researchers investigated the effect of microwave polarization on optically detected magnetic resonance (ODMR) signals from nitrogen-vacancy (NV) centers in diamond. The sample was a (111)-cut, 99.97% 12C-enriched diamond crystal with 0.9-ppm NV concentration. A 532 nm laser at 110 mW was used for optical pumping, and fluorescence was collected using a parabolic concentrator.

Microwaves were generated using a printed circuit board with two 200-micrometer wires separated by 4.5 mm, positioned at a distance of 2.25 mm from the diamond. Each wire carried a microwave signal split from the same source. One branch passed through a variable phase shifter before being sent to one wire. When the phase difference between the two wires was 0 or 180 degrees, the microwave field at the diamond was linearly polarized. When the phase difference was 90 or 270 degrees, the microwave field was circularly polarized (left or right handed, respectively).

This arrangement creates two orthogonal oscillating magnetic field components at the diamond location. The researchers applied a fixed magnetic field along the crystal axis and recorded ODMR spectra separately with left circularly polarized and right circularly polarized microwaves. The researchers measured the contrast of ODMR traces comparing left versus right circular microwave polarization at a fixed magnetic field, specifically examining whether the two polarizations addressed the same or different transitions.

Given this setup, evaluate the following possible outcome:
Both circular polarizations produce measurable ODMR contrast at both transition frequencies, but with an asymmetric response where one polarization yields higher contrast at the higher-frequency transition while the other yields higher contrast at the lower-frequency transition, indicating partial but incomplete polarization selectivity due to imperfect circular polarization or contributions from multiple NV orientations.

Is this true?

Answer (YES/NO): NO